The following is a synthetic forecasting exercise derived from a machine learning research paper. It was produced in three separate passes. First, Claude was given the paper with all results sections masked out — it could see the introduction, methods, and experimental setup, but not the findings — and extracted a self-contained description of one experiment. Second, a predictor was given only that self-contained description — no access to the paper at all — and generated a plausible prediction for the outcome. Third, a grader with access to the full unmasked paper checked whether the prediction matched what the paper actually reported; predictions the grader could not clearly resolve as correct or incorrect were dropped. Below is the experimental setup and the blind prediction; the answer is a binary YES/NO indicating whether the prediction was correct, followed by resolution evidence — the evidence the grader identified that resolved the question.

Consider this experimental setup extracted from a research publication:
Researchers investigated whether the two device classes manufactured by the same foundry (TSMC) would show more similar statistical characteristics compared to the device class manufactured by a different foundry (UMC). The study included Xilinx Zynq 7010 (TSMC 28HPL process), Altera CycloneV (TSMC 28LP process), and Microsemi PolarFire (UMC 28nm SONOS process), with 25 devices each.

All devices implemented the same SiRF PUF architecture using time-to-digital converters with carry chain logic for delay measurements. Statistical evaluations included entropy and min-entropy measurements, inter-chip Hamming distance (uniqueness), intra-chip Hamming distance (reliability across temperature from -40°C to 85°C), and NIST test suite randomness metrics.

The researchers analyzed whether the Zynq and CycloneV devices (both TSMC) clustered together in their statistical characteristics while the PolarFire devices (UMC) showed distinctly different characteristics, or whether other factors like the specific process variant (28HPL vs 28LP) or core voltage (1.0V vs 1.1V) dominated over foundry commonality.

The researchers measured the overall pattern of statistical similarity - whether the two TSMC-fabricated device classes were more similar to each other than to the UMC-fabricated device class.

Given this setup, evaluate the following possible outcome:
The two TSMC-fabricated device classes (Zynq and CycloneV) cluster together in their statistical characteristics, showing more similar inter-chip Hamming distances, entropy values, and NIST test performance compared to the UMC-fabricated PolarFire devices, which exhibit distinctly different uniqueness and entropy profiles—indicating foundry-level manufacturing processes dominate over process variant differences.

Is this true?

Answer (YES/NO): NO